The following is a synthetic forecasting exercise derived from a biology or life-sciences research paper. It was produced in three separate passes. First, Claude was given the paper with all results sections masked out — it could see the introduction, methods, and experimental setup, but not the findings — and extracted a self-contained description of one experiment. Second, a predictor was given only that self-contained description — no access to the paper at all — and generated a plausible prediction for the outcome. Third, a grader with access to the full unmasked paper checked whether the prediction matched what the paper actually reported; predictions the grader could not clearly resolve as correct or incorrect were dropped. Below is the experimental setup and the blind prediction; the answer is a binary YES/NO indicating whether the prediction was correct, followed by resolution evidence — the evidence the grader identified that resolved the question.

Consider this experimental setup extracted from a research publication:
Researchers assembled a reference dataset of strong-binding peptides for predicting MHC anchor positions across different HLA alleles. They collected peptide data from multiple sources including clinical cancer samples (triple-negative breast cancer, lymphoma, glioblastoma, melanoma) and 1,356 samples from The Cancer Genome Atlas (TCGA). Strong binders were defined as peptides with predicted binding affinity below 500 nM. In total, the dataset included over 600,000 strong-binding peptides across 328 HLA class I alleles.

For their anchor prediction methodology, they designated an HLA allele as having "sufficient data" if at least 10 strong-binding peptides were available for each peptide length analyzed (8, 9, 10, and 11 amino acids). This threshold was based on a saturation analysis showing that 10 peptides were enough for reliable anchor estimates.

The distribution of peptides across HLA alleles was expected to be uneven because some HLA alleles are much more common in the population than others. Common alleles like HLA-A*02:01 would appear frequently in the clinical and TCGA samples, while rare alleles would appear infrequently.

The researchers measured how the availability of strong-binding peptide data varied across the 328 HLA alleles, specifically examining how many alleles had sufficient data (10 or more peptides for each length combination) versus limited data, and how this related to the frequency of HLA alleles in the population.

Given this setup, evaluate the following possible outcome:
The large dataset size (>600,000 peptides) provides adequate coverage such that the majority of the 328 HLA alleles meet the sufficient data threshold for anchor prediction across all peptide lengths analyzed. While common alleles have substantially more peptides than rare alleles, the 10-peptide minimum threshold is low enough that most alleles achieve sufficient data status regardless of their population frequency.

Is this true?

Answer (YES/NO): NO